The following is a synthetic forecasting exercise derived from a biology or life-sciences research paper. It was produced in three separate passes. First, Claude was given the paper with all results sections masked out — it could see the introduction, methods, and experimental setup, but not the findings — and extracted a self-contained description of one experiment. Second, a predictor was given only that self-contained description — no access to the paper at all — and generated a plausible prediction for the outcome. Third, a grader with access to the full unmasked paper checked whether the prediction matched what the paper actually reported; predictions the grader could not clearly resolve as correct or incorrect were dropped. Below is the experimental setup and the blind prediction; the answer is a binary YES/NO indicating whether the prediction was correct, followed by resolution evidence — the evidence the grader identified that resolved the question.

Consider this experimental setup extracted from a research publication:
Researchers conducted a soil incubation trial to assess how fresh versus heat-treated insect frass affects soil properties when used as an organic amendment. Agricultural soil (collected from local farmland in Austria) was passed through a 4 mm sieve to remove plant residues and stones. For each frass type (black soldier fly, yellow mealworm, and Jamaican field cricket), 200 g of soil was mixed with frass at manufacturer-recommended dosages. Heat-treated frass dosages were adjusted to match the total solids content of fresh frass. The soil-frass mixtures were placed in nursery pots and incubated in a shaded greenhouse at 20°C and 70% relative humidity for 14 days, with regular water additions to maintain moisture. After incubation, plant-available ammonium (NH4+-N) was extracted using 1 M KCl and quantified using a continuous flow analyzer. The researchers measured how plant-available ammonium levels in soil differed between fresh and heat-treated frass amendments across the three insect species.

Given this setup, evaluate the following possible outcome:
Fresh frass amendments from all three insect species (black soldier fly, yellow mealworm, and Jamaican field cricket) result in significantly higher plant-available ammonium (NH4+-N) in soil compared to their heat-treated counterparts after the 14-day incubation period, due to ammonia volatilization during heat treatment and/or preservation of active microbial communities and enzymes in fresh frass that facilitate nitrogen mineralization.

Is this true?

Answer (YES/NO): NO